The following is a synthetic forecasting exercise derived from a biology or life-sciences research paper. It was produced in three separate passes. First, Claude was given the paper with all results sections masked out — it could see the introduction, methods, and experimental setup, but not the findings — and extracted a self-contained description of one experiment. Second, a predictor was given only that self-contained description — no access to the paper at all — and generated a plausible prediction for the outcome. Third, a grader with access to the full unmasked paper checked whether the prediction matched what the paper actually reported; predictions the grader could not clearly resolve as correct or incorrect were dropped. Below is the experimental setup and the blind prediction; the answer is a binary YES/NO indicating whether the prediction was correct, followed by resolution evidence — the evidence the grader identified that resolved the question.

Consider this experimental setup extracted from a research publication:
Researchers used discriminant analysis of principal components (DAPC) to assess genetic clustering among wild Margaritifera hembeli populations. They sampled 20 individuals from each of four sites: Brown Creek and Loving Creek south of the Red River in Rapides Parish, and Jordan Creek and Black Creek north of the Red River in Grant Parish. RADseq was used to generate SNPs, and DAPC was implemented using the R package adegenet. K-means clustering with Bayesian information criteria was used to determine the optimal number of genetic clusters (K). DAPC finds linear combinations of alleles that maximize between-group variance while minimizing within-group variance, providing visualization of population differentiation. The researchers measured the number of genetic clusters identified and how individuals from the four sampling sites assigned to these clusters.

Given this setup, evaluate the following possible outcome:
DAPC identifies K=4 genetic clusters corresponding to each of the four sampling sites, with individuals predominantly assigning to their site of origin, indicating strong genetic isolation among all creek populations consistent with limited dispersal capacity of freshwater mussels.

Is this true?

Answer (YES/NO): NO